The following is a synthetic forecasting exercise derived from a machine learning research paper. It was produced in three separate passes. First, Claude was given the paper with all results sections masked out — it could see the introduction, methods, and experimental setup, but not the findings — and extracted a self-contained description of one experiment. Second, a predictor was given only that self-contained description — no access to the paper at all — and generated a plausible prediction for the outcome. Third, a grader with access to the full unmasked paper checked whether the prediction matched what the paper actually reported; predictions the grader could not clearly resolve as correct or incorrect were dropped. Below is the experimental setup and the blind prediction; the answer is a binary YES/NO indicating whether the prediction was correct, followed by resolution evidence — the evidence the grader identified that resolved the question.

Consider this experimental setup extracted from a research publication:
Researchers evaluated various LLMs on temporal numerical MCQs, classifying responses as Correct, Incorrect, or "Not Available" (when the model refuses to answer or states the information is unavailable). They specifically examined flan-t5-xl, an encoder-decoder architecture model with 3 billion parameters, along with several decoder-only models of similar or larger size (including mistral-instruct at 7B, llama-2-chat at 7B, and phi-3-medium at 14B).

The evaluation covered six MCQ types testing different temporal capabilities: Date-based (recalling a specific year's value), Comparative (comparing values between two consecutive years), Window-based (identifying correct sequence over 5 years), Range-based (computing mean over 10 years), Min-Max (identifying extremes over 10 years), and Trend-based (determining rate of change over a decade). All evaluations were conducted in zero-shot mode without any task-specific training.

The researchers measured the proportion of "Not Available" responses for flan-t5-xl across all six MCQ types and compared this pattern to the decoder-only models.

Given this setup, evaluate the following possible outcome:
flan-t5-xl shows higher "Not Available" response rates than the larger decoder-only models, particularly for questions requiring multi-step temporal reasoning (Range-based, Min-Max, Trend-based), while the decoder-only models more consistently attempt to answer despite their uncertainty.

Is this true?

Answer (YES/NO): NO